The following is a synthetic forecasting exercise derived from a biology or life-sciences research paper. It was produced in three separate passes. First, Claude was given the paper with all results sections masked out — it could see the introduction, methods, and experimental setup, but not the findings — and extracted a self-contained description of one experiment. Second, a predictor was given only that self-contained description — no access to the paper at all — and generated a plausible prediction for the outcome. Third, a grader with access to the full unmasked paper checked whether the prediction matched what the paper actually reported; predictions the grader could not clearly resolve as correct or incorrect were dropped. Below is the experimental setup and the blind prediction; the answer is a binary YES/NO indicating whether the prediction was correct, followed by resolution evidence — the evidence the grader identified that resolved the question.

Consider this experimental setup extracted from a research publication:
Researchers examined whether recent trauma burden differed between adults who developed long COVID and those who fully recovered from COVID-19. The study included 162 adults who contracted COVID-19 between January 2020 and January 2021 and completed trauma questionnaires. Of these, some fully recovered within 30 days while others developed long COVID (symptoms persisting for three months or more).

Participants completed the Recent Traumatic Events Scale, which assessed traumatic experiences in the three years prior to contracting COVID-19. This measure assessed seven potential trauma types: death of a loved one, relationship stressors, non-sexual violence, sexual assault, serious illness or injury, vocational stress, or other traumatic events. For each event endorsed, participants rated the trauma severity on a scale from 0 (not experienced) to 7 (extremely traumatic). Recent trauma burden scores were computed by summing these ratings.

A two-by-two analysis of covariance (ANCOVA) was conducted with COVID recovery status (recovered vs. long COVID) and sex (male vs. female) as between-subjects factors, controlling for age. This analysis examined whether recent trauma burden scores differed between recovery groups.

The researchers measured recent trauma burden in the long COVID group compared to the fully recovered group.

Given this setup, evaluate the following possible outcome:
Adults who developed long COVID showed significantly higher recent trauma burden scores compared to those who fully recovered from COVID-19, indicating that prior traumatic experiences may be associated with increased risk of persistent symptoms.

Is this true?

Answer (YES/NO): NO